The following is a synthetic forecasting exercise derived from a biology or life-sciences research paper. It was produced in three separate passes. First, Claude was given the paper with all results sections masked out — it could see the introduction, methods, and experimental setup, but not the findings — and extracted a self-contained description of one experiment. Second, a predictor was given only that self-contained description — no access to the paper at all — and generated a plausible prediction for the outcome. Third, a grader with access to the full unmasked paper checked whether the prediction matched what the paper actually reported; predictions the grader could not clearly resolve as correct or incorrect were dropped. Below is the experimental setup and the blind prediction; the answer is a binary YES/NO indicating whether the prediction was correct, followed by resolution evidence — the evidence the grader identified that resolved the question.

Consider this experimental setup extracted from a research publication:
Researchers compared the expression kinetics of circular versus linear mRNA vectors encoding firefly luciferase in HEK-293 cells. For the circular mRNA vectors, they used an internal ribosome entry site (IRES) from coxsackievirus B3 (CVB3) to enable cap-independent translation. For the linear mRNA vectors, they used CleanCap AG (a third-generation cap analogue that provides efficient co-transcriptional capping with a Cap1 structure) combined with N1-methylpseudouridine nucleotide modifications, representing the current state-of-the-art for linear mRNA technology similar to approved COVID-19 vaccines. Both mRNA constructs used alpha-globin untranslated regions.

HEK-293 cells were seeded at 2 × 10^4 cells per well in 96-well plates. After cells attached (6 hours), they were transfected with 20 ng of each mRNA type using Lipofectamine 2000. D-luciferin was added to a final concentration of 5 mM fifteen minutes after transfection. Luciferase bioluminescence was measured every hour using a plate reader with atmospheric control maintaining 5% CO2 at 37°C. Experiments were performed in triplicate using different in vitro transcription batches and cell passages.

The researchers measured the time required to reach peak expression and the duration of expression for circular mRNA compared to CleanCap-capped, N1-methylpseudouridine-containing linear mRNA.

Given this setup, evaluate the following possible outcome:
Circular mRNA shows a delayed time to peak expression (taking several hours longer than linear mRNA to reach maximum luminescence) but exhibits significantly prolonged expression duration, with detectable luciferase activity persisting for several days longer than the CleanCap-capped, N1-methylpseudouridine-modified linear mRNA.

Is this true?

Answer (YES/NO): NO